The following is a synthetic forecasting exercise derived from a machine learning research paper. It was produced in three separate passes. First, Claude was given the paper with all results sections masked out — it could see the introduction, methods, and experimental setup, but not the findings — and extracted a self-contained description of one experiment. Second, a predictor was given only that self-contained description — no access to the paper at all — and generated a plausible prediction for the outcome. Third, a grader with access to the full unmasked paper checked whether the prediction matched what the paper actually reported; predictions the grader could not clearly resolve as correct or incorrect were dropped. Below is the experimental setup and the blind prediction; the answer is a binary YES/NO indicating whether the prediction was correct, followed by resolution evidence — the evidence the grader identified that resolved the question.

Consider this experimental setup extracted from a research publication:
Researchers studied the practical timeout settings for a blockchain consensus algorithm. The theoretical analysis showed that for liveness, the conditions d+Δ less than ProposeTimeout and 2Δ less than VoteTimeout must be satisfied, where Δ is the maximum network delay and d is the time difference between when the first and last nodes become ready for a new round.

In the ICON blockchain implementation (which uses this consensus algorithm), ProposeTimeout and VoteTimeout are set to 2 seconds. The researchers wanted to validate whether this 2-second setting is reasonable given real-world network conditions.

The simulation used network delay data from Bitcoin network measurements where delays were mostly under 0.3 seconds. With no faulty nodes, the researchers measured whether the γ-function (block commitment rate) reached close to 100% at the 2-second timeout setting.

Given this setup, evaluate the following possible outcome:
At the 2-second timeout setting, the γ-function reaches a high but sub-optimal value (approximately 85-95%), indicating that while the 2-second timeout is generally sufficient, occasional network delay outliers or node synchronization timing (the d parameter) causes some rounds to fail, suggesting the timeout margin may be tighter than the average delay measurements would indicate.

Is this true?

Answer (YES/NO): NO